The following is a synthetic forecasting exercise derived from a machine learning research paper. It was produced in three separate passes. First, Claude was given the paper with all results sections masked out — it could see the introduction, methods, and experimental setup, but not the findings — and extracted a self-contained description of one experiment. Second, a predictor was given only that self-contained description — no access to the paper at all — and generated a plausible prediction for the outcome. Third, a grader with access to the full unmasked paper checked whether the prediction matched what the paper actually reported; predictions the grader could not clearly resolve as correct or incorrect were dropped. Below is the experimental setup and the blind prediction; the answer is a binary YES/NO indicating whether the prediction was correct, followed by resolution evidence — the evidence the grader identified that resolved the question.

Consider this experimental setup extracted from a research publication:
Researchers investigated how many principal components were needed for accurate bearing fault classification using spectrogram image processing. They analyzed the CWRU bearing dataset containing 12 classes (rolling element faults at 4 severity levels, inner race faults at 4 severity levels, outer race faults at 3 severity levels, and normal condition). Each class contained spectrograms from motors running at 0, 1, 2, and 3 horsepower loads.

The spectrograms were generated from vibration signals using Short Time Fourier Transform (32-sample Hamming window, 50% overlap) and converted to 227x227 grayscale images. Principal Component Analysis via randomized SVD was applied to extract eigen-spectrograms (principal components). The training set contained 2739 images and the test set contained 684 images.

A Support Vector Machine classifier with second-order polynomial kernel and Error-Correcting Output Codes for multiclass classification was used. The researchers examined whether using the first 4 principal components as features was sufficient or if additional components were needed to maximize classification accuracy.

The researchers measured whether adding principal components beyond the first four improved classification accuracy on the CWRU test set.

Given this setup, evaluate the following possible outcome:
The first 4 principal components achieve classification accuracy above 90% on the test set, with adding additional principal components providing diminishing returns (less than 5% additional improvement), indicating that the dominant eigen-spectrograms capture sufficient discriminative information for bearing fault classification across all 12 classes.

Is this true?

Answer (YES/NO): YES